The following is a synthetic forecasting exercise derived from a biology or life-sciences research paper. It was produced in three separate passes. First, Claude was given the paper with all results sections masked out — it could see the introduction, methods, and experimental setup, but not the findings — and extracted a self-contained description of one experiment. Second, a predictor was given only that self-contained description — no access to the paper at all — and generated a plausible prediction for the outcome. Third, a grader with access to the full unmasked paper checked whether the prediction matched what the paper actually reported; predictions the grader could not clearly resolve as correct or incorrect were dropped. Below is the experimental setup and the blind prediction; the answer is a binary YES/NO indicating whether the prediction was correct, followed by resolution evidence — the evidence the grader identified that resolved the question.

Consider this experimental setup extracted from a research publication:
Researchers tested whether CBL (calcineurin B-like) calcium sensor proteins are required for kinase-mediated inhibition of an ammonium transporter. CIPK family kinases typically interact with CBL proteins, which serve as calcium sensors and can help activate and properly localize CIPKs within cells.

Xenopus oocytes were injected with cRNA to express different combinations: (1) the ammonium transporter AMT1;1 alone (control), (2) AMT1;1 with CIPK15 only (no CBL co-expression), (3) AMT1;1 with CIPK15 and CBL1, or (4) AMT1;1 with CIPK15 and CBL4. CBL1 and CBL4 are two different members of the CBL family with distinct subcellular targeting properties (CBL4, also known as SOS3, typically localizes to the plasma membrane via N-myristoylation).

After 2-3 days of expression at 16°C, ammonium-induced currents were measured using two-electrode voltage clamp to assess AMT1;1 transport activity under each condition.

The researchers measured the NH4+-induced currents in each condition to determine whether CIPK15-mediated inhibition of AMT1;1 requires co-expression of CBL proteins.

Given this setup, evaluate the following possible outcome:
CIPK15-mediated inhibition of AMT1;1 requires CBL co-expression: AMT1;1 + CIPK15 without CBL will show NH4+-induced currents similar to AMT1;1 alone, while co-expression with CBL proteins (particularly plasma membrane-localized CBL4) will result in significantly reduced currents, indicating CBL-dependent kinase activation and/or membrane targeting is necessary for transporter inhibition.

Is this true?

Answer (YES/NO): NO